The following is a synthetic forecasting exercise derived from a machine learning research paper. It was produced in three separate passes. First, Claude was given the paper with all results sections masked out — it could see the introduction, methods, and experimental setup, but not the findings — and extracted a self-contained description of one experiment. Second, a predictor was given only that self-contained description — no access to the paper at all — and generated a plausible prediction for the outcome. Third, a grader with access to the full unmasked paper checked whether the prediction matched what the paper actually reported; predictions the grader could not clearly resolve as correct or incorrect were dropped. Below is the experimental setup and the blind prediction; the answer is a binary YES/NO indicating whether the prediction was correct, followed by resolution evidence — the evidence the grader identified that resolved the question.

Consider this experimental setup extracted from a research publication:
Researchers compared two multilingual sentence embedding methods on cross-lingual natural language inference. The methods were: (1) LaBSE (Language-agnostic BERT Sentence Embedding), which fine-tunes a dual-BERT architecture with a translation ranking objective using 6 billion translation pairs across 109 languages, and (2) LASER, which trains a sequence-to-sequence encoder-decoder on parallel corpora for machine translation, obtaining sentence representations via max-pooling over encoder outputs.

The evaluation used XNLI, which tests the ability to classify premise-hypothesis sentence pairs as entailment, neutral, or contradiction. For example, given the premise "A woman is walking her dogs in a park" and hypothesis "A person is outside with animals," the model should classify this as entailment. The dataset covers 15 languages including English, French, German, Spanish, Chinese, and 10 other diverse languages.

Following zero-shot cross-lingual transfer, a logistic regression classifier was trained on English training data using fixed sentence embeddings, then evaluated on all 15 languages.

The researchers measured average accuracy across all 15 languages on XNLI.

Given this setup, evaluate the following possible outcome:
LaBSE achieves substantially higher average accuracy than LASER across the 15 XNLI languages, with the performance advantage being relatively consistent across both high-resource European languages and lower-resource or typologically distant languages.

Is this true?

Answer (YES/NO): NO